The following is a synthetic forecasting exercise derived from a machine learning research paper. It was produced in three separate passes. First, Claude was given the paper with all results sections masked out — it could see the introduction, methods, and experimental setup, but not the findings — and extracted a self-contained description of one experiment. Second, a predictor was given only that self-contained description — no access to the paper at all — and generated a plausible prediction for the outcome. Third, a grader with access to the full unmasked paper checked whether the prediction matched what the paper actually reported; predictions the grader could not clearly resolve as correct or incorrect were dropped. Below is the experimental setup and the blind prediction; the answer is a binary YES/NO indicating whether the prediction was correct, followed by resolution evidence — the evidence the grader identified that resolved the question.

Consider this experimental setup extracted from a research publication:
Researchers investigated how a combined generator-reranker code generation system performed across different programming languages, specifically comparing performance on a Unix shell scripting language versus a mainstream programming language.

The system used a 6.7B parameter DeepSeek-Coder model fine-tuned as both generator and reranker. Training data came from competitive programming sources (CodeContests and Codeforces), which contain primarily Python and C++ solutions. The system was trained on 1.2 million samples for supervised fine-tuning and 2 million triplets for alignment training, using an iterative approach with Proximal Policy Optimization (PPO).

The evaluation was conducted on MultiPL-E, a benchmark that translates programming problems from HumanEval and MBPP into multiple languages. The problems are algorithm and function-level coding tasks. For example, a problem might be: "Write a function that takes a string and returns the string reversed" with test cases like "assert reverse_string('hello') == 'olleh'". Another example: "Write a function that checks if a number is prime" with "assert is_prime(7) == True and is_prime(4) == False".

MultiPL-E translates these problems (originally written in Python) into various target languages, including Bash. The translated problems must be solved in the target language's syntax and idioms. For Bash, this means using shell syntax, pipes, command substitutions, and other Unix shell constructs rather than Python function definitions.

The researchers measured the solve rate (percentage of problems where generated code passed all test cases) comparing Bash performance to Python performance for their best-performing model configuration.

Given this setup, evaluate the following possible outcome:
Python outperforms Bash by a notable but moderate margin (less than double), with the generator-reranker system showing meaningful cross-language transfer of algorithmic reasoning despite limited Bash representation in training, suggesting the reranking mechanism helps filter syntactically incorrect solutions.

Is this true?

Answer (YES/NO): NO